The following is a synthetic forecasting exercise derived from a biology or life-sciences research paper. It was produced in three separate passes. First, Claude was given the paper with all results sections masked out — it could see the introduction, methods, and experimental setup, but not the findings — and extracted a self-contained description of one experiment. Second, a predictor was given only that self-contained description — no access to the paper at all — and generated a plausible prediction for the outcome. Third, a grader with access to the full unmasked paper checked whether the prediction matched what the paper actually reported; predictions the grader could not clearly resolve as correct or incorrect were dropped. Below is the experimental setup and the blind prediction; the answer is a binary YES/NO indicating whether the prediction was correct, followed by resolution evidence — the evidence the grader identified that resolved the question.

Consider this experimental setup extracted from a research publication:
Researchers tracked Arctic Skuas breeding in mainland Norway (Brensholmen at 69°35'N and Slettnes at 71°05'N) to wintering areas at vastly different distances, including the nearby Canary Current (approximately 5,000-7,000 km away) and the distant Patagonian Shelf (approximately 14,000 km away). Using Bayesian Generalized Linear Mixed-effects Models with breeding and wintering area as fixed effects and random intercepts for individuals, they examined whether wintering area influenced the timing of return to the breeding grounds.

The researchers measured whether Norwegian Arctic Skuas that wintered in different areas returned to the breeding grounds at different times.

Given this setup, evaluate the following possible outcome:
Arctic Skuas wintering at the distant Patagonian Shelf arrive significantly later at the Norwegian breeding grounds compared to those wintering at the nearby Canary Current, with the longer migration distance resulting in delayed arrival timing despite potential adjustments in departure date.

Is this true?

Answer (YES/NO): NO